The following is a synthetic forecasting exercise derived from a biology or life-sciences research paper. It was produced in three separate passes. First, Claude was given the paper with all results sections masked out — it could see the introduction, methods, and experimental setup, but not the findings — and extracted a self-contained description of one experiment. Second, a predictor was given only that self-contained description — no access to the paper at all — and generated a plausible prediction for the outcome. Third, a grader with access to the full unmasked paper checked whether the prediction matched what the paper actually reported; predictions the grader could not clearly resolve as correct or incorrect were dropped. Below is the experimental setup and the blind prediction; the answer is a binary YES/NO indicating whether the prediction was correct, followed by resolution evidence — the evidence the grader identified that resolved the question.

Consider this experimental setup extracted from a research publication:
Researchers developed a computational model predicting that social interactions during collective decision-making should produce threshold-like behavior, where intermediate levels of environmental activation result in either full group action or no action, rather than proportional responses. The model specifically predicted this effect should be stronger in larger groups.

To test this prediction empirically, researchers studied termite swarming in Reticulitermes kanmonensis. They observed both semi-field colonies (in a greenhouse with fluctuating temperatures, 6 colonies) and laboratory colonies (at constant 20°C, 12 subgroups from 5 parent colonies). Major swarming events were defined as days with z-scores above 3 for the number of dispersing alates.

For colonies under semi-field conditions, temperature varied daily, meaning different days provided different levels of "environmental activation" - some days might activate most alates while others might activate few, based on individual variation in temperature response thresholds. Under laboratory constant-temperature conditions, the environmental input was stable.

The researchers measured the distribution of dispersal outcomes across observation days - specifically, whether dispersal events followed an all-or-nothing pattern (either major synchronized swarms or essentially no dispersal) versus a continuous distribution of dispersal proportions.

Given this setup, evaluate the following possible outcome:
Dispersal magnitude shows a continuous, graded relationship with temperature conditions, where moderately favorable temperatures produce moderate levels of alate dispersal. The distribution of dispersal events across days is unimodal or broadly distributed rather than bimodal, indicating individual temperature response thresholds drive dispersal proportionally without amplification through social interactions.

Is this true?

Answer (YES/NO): NO